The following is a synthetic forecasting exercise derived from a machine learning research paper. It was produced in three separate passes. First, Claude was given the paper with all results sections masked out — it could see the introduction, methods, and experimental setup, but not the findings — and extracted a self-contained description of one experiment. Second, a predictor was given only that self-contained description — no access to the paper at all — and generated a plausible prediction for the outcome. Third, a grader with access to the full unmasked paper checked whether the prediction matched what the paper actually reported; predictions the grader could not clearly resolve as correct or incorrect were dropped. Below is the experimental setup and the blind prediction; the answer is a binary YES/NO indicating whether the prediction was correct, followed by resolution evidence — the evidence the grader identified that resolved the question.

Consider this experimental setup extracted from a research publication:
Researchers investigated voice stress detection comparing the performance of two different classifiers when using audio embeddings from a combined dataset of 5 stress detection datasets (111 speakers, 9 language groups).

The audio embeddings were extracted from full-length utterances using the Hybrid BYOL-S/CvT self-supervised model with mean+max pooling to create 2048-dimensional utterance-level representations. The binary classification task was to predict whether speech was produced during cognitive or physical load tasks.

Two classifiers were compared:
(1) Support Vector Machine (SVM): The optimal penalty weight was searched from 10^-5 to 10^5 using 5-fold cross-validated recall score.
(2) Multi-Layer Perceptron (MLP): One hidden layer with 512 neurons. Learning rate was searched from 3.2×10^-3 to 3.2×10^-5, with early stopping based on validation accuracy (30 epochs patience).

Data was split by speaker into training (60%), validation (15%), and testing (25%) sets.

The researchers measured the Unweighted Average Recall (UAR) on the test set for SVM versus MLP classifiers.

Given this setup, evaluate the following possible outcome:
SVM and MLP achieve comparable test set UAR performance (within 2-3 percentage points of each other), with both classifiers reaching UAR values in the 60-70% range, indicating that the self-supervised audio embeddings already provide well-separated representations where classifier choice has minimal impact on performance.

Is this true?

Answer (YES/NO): NO